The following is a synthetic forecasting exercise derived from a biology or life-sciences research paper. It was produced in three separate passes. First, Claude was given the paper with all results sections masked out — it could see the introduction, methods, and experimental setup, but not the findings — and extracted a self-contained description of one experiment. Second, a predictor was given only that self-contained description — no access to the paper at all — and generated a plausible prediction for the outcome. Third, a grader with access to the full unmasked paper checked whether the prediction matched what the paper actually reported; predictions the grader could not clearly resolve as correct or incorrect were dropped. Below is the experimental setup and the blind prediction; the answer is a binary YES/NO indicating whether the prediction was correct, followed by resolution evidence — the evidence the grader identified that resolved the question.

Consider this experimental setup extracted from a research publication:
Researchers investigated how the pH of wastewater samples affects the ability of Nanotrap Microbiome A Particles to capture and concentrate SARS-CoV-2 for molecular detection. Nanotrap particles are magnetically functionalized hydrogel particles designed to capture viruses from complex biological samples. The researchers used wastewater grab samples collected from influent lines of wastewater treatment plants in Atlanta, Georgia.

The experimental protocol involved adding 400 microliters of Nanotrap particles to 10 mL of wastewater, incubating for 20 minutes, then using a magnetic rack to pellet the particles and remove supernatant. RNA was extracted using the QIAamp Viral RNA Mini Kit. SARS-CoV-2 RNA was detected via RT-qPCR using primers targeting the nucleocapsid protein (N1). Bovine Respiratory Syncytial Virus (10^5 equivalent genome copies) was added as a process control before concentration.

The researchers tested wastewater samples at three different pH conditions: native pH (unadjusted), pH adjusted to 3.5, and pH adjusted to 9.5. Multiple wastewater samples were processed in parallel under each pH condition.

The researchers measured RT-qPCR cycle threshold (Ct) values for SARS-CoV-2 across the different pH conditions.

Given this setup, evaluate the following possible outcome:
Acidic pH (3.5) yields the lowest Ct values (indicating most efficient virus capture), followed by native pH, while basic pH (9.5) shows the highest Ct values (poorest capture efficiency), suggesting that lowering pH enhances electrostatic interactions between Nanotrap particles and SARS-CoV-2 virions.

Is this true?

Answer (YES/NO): NO